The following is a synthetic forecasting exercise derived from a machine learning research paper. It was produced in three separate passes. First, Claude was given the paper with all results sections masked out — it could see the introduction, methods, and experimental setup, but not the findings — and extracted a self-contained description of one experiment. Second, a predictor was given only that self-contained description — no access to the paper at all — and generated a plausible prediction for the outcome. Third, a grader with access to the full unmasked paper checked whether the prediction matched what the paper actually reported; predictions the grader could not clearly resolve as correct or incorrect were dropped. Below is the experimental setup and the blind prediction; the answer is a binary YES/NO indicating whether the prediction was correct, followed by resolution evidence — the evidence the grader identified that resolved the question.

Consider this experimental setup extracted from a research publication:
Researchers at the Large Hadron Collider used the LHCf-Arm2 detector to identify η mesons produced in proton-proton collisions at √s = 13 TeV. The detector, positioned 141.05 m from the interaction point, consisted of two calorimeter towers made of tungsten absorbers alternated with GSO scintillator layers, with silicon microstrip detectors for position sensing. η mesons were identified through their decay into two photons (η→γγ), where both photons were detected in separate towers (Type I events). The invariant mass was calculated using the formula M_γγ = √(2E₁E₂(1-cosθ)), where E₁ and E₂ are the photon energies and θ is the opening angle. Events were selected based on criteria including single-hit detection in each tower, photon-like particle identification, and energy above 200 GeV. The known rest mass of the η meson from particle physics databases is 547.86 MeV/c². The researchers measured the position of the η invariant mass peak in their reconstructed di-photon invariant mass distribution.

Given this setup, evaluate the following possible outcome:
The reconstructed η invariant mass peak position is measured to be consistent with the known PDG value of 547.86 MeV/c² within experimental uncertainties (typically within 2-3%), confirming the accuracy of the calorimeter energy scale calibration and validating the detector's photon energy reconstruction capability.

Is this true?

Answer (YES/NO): NO